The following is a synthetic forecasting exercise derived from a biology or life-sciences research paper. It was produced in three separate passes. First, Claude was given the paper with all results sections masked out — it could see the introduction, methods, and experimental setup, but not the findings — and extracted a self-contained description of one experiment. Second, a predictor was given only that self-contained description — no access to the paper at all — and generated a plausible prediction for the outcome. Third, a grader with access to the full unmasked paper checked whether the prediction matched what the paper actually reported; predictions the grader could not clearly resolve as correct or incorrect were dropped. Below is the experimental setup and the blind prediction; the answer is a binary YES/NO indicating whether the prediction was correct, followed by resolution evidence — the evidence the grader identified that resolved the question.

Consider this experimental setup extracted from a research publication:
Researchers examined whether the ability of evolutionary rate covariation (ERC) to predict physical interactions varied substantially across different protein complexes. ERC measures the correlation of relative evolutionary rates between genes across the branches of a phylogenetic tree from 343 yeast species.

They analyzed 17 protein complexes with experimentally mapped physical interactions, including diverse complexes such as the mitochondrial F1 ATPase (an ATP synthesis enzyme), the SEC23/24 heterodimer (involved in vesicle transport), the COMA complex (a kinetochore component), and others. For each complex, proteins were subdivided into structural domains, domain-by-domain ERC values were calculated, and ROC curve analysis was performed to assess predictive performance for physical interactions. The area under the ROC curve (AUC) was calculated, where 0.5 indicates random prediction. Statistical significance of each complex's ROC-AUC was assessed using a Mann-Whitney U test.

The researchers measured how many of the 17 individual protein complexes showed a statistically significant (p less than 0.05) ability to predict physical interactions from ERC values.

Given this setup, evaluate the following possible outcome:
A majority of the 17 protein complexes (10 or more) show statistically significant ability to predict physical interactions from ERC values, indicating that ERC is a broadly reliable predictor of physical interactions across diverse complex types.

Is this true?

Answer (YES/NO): NO